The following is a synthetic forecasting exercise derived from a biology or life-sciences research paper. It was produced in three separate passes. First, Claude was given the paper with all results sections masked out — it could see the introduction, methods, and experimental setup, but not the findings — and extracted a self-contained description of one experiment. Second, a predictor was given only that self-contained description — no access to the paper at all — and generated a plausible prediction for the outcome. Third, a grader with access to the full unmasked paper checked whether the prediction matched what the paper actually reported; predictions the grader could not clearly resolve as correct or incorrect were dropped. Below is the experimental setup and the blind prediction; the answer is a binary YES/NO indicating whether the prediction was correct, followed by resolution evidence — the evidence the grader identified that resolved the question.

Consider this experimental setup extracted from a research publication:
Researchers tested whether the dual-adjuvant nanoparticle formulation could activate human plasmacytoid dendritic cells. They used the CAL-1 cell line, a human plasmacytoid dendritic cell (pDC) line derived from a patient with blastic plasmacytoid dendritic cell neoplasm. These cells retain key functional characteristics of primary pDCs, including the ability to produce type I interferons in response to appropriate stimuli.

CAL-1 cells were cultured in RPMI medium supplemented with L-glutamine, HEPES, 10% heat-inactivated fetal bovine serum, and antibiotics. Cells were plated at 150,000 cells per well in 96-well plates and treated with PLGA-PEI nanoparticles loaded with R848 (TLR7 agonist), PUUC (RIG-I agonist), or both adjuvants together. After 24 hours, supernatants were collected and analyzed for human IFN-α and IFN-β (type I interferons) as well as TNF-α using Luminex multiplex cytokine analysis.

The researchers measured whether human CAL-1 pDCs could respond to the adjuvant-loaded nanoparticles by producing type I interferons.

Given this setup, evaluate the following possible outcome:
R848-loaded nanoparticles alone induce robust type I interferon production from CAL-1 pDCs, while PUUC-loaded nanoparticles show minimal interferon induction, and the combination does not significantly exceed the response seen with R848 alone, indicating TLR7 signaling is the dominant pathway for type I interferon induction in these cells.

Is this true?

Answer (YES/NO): NO